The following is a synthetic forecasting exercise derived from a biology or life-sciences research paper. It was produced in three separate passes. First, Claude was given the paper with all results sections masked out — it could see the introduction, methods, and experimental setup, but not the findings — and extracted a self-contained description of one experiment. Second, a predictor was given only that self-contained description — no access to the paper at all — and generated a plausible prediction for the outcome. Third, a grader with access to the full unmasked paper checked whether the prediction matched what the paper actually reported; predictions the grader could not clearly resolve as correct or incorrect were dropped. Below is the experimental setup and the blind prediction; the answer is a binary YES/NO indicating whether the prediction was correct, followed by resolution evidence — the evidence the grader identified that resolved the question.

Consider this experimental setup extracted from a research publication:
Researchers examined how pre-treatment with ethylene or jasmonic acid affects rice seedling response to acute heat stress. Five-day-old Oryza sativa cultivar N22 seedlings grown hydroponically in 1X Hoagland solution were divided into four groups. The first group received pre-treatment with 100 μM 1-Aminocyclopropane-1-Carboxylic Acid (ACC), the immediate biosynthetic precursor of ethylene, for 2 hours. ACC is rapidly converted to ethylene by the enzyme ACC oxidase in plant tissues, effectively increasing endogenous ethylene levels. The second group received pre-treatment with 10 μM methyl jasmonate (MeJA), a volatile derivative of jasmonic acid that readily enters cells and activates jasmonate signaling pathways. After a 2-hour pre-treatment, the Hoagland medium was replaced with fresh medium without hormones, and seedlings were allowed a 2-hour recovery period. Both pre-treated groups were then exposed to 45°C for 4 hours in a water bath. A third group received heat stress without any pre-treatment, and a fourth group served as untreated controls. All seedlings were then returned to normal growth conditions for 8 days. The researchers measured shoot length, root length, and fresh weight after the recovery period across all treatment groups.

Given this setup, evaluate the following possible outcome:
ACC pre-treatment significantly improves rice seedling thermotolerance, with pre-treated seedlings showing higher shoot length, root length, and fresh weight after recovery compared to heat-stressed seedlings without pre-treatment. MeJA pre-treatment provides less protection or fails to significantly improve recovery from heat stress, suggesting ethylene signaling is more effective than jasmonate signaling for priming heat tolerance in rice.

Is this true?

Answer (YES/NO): NO